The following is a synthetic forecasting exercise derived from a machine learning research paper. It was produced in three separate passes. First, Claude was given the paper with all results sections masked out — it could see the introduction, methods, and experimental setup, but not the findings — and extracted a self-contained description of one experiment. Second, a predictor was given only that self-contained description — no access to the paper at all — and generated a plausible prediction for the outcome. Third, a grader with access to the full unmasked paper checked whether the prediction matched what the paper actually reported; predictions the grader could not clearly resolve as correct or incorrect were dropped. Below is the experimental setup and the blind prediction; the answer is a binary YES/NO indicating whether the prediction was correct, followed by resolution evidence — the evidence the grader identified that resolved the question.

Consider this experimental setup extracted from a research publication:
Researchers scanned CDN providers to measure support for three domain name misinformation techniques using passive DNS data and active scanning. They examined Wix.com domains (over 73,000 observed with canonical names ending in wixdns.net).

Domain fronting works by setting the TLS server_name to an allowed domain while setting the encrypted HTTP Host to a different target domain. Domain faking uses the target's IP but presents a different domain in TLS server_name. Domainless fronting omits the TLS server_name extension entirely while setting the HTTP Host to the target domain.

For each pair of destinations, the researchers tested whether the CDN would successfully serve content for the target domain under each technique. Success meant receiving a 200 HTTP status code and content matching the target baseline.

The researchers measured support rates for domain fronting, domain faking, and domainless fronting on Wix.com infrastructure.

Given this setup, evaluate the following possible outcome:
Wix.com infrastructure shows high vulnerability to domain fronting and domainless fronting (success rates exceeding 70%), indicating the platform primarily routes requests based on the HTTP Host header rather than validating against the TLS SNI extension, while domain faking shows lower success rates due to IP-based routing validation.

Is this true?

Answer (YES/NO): NO